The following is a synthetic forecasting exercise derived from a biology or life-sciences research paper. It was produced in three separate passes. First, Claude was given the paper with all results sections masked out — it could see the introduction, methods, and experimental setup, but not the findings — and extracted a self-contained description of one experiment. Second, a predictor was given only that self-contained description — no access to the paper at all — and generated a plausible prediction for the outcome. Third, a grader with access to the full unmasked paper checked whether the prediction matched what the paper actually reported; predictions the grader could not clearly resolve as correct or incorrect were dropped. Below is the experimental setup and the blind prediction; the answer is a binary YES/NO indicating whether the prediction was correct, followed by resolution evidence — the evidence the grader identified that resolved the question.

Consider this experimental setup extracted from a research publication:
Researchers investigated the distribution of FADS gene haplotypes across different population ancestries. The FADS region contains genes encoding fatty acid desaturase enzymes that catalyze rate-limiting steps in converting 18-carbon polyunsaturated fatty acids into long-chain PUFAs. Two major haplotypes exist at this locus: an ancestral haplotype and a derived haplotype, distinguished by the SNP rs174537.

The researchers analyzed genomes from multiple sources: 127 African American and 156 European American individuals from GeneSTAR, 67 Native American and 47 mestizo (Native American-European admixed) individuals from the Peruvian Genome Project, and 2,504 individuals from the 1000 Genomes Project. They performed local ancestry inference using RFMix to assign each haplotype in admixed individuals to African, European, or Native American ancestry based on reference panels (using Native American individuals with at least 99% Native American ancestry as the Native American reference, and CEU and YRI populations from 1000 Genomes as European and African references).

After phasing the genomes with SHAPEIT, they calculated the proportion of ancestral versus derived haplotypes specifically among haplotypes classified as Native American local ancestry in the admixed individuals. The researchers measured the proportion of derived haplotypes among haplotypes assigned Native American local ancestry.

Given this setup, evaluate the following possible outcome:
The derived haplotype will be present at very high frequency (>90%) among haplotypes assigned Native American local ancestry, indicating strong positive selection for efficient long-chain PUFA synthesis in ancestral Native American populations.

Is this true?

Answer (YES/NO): NO